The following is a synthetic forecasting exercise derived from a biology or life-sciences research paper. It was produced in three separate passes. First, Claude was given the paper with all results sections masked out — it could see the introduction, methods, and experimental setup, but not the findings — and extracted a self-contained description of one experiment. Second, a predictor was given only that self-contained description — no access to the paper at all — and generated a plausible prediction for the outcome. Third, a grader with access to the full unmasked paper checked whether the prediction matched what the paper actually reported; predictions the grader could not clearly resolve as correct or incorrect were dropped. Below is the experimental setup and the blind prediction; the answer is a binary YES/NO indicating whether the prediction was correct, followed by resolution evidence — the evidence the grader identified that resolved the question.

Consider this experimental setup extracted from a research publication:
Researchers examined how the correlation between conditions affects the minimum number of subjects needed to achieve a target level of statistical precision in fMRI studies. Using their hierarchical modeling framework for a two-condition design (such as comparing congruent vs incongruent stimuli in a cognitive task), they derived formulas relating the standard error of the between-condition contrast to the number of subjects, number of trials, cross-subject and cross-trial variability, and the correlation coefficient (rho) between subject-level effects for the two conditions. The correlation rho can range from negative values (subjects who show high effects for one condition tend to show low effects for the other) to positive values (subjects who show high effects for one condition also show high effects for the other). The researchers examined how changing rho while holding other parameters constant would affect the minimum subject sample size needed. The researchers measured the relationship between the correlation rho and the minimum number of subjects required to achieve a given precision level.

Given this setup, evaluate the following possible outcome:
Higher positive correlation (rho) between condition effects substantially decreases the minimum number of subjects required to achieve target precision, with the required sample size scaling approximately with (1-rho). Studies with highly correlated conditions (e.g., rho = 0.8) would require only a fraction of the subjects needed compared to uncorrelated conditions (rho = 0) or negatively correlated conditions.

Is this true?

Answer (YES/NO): YES